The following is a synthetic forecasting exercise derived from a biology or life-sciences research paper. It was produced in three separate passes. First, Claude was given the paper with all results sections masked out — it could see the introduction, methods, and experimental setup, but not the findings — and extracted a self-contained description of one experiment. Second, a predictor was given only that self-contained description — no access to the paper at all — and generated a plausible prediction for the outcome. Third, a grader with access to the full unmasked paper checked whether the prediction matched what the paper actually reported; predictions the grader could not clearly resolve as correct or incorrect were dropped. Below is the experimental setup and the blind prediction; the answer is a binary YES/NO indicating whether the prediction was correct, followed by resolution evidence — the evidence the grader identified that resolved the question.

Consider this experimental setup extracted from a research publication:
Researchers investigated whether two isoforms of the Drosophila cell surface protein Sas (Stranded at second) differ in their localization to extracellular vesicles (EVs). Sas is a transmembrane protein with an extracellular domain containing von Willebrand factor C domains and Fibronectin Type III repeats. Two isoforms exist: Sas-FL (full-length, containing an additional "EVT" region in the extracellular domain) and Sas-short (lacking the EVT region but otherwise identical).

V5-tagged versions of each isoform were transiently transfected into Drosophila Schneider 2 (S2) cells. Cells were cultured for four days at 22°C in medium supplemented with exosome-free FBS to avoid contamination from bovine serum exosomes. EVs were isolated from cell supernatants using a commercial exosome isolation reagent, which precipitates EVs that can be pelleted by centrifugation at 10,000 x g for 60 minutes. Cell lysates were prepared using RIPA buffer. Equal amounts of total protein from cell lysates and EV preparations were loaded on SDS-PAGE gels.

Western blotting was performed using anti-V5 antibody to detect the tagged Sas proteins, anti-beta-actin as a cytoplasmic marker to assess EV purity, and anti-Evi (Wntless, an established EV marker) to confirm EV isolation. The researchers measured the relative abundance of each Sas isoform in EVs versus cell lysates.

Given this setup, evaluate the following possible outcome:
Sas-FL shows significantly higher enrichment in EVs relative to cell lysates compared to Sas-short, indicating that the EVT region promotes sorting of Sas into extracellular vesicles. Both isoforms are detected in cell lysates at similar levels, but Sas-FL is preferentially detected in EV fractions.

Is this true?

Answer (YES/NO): NO